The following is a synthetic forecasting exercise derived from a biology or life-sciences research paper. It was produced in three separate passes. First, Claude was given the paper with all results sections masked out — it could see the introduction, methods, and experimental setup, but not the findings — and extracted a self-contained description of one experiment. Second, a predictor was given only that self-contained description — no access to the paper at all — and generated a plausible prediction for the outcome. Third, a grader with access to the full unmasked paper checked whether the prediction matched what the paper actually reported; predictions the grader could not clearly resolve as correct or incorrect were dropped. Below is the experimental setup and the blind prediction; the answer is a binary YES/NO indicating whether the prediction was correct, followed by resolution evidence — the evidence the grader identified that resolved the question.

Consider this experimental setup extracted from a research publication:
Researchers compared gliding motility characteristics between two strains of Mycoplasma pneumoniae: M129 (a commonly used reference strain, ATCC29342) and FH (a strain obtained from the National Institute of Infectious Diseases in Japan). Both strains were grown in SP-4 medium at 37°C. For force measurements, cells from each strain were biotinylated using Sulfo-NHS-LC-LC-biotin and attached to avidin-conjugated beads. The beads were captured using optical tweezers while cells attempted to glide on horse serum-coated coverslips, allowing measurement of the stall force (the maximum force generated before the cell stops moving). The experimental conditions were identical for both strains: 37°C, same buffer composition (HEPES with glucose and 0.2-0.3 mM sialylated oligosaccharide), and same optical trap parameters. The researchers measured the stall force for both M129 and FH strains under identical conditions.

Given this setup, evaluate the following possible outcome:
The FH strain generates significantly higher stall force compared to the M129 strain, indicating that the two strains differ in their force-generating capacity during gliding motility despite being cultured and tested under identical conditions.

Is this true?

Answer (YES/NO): NO